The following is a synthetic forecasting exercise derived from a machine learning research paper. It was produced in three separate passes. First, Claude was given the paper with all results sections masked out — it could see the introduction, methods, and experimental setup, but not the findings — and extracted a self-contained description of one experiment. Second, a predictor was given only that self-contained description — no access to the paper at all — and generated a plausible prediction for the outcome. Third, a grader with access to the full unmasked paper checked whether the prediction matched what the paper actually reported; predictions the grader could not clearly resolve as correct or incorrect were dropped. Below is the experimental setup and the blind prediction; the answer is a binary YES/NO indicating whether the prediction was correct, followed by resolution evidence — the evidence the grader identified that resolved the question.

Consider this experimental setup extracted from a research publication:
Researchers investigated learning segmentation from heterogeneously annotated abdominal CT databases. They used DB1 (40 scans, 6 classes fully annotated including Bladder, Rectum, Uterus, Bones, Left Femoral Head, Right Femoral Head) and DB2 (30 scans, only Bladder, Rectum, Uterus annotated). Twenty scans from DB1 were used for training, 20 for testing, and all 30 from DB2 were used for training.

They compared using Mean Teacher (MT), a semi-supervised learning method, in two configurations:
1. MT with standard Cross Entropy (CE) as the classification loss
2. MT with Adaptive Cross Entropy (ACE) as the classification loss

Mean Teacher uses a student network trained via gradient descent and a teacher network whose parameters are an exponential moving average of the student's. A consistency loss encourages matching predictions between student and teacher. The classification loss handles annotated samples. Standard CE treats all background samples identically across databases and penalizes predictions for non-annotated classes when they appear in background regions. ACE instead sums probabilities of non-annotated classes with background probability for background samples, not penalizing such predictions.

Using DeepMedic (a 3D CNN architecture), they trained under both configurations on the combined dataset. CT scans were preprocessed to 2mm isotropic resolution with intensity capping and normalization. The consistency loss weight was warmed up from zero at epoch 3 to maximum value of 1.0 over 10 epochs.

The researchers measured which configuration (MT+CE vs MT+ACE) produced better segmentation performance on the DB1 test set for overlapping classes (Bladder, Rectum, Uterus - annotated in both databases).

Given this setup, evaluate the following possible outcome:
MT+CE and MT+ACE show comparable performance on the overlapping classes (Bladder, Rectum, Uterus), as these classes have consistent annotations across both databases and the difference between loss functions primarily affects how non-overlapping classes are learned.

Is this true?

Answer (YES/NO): NO